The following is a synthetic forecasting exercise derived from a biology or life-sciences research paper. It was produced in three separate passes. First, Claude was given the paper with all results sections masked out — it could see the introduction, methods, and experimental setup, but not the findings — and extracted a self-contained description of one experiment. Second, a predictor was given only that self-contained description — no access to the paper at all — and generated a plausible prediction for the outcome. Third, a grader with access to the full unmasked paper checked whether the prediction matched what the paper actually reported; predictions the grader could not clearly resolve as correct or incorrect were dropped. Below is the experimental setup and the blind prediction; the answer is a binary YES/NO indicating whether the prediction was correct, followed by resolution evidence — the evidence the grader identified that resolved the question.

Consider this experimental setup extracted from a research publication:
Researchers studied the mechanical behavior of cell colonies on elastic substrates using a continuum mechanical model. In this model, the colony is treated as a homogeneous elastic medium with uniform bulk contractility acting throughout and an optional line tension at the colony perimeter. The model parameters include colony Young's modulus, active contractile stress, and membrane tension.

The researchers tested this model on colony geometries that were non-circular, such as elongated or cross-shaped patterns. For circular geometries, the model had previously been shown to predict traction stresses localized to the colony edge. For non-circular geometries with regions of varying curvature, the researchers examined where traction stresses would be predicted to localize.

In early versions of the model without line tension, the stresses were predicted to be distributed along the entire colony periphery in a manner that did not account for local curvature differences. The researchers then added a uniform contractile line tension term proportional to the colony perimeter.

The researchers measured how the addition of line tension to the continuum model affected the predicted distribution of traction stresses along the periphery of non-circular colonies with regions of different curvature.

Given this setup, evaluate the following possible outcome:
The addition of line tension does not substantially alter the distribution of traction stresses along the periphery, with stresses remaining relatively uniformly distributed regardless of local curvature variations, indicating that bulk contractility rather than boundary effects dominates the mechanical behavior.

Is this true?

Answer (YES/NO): NO